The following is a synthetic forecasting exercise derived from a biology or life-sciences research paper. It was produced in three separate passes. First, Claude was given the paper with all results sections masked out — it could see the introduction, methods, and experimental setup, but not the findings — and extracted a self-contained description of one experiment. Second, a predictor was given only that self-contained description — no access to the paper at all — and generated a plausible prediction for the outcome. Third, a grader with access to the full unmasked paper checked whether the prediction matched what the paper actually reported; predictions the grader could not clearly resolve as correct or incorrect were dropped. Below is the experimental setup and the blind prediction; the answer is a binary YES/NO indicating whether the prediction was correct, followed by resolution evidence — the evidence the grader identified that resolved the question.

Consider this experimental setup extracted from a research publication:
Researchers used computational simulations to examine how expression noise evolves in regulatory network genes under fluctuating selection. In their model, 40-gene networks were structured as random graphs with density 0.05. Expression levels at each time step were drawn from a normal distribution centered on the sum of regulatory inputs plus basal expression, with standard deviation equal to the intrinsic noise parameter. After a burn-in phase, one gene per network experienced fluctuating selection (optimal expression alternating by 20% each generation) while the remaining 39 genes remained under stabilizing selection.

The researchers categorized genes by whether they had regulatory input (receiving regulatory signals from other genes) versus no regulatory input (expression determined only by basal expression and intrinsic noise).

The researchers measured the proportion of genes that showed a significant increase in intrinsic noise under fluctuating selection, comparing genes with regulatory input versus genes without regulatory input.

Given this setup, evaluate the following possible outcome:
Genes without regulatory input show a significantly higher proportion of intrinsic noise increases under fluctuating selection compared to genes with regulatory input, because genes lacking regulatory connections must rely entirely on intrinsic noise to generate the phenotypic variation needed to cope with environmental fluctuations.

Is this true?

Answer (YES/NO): NO